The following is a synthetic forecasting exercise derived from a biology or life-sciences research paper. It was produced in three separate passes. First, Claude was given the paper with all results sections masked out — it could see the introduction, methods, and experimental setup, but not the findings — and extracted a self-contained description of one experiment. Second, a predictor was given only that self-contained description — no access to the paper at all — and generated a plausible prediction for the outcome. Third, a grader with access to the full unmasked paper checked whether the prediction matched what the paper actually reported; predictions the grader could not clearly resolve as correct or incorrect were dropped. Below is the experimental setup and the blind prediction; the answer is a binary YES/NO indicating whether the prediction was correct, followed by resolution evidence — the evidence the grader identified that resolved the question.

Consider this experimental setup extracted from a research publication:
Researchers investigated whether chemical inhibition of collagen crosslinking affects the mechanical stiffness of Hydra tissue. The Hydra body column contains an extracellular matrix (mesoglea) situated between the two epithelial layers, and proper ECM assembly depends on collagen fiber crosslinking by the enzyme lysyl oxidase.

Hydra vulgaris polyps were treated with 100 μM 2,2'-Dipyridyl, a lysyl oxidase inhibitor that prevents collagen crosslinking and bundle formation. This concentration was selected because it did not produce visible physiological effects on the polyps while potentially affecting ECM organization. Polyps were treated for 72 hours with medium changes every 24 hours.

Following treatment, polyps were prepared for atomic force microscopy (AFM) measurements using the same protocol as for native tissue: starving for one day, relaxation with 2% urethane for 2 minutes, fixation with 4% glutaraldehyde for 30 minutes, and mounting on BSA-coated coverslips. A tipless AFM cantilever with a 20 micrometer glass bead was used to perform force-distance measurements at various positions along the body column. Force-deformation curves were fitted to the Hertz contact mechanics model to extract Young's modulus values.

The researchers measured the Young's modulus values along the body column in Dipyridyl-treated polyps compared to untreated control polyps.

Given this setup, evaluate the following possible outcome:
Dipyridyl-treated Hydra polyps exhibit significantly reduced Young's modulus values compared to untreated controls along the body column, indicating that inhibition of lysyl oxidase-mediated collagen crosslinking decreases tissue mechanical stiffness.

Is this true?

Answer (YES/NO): NO